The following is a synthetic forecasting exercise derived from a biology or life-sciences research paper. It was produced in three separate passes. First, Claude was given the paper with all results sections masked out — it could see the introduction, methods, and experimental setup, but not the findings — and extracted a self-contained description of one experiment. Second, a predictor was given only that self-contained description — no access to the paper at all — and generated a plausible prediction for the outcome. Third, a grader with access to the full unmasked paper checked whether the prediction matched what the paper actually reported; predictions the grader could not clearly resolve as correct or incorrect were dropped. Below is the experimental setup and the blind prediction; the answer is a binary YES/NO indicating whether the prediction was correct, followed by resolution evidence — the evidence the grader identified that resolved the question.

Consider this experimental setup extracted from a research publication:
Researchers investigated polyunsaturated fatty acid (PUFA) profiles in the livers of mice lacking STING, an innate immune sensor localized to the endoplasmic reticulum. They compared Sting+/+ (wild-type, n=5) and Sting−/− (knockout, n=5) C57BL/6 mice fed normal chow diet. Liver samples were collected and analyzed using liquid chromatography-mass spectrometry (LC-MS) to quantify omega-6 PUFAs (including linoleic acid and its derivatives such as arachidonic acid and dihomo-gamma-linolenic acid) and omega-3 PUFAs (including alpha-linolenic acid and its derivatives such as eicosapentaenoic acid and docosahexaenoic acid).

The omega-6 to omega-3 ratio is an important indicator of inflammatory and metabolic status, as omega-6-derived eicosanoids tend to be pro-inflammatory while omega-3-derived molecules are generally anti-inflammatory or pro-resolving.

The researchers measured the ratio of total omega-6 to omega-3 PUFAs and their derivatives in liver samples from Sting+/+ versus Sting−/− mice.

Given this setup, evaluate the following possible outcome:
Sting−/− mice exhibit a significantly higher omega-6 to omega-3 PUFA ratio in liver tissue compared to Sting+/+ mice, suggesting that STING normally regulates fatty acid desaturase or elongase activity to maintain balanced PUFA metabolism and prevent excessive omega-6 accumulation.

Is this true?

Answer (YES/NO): NO